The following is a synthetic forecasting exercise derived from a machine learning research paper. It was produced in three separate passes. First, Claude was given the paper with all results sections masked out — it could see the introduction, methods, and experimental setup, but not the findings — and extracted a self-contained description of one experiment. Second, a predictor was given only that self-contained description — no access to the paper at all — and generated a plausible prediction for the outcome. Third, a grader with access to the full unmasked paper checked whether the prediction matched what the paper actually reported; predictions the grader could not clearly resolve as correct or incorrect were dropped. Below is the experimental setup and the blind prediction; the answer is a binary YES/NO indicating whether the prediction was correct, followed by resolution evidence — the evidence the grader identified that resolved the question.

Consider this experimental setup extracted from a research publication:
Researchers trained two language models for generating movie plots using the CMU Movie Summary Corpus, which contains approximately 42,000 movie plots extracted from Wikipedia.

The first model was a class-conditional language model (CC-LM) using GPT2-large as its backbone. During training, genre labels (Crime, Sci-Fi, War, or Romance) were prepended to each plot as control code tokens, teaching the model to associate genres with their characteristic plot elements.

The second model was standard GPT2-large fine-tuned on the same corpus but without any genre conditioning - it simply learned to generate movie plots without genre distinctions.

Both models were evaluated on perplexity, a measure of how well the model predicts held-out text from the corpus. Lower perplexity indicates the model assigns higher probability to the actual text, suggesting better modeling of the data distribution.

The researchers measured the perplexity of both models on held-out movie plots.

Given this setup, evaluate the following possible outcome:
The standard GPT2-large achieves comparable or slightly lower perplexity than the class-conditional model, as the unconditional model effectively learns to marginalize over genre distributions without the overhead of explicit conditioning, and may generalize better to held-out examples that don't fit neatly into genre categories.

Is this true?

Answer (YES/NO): YES